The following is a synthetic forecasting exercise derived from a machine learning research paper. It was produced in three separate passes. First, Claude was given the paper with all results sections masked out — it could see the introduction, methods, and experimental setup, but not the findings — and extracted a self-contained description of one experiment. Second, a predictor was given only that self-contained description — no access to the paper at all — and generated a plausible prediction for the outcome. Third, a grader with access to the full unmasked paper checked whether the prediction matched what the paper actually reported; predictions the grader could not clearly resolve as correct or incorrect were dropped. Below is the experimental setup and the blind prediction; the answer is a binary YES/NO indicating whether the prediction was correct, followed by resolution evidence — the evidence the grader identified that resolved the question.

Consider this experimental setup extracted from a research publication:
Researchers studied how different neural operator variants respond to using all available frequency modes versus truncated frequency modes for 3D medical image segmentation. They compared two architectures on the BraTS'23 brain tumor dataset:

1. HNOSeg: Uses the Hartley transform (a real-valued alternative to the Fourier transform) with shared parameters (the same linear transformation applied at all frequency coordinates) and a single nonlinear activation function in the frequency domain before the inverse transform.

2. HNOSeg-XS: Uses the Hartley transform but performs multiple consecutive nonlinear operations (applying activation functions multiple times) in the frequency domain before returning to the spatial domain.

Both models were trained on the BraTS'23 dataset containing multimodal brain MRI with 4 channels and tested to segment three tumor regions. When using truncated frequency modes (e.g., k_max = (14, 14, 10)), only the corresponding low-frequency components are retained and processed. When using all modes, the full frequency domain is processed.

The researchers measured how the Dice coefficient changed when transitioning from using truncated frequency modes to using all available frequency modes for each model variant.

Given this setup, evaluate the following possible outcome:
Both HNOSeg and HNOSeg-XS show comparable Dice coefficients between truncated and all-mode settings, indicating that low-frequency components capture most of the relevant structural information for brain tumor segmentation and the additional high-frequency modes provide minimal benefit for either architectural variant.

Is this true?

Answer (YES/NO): NO